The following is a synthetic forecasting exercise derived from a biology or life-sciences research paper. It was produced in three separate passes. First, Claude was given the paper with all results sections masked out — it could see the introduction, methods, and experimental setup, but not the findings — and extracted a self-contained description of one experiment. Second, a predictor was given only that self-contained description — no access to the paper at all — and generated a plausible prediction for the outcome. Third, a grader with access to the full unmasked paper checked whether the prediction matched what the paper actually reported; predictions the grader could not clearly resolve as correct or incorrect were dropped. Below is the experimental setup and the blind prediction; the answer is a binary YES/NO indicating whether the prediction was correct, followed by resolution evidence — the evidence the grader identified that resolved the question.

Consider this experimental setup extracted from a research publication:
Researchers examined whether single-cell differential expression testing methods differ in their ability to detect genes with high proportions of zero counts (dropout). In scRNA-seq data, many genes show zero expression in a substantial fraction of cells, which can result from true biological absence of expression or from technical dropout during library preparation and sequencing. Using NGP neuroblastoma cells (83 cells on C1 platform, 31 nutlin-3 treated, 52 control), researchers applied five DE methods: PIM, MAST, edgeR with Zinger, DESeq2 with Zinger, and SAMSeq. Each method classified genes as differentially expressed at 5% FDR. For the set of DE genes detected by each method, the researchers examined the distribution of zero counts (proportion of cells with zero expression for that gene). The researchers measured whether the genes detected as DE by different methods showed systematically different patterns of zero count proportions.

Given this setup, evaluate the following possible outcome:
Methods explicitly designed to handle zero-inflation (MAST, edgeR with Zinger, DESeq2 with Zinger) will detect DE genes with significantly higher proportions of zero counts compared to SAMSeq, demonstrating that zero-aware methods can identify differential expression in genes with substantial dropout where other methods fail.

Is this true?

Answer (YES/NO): NO